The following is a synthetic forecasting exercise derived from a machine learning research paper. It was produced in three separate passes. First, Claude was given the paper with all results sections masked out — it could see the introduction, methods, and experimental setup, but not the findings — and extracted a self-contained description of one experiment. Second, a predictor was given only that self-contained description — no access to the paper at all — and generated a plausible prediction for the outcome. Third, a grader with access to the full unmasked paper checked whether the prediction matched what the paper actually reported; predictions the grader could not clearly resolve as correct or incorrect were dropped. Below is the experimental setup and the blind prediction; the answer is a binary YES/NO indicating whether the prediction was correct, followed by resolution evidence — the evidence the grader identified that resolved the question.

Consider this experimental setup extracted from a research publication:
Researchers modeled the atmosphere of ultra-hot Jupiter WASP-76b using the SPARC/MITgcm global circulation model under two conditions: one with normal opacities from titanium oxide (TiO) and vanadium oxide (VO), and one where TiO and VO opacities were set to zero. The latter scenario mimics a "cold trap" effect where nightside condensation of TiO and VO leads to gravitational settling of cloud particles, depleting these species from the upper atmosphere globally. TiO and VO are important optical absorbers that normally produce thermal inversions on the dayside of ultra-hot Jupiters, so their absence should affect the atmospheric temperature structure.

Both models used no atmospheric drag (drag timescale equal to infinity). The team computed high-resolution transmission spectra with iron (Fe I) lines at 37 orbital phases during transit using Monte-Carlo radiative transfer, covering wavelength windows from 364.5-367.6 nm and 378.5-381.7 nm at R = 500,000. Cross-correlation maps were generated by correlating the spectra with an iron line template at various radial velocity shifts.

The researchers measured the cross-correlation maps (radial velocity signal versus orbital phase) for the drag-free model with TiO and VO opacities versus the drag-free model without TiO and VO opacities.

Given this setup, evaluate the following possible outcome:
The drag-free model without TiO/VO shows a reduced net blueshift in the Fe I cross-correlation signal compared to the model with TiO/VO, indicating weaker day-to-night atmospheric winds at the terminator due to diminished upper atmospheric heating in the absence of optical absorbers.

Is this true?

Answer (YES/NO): NO